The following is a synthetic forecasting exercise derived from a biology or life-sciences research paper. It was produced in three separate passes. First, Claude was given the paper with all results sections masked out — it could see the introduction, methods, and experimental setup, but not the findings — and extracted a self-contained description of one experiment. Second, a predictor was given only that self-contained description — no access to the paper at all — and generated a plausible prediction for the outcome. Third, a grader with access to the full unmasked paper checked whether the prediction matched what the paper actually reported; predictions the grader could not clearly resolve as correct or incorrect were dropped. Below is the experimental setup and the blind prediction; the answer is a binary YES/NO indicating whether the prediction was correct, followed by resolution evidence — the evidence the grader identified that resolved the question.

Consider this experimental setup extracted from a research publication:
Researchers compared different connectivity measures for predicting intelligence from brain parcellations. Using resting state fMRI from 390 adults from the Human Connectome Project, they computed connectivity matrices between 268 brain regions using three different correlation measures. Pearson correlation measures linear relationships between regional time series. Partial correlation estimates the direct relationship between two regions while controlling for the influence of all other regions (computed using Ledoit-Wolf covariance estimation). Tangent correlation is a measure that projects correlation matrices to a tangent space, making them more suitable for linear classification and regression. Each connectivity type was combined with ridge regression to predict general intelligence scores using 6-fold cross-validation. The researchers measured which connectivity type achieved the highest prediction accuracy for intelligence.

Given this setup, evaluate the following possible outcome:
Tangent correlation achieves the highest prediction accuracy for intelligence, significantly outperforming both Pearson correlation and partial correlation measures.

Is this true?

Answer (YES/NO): NO